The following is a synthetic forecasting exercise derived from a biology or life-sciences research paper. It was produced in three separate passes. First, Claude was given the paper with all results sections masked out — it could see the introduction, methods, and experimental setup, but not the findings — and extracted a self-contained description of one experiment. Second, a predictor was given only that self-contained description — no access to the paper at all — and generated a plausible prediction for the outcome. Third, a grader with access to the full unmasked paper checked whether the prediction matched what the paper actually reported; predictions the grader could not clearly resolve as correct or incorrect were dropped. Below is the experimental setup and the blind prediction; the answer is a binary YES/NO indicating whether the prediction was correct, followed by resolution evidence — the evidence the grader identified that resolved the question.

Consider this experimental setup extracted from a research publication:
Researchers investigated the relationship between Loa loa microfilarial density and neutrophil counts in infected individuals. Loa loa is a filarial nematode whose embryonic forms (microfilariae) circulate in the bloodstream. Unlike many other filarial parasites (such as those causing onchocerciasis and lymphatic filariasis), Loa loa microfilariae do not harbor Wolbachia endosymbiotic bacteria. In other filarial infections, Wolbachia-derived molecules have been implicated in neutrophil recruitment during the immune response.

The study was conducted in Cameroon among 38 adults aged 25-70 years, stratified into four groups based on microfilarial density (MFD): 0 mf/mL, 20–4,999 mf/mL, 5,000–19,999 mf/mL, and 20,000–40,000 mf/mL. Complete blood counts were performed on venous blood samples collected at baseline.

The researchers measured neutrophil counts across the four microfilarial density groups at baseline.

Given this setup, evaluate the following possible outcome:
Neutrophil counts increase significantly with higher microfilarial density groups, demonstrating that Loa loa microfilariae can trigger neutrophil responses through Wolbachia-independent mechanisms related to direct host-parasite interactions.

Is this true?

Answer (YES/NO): YES